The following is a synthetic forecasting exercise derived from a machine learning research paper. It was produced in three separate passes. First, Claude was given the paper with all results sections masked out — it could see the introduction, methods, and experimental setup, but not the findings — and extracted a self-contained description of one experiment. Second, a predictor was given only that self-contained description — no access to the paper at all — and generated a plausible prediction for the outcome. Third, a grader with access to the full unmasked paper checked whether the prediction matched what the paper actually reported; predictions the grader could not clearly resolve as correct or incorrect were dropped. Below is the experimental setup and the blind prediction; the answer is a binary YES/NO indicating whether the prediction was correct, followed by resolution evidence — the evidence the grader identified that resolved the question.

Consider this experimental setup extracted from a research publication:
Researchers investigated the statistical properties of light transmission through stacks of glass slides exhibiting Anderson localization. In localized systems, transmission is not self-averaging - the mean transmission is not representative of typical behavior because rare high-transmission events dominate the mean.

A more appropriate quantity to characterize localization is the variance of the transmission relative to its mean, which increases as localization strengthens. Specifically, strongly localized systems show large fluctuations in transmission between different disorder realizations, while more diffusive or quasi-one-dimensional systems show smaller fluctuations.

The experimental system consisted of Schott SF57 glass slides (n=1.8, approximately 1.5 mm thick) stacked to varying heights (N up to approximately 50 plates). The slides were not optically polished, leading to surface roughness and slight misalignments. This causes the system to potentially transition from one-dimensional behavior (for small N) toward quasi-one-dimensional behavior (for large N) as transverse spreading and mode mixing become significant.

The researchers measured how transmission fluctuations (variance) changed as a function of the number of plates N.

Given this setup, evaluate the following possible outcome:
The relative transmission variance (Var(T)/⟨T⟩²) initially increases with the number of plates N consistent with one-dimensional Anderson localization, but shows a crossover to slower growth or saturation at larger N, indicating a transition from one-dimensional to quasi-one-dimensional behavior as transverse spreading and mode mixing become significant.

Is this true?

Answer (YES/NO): YES